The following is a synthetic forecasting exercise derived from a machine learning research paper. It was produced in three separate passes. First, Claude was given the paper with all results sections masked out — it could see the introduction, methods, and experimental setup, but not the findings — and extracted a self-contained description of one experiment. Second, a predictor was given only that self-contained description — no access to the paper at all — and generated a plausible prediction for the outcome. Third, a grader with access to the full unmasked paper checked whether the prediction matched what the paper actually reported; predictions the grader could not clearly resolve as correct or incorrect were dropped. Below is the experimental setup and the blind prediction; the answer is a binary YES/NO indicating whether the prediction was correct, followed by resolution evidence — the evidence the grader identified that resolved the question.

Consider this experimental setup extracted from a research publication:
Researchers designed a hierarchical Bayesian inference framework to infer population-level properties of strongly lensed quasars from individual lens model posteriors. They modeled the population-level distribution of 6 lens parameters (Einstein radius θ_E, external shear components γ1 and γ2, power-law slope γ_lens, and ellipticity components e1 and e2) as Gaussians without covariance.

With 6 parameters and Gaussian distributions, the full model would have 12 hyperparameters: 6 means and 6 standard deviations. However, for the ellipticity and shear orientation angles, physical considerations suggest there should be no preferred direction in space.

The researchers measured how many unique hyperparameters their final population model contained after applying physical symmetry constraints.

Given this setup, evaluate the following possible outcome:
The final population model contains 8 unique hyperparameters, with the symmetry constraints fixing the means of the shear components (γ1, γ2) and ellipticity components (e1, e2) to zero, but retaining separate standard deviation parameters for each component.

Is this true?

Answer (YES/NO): NO